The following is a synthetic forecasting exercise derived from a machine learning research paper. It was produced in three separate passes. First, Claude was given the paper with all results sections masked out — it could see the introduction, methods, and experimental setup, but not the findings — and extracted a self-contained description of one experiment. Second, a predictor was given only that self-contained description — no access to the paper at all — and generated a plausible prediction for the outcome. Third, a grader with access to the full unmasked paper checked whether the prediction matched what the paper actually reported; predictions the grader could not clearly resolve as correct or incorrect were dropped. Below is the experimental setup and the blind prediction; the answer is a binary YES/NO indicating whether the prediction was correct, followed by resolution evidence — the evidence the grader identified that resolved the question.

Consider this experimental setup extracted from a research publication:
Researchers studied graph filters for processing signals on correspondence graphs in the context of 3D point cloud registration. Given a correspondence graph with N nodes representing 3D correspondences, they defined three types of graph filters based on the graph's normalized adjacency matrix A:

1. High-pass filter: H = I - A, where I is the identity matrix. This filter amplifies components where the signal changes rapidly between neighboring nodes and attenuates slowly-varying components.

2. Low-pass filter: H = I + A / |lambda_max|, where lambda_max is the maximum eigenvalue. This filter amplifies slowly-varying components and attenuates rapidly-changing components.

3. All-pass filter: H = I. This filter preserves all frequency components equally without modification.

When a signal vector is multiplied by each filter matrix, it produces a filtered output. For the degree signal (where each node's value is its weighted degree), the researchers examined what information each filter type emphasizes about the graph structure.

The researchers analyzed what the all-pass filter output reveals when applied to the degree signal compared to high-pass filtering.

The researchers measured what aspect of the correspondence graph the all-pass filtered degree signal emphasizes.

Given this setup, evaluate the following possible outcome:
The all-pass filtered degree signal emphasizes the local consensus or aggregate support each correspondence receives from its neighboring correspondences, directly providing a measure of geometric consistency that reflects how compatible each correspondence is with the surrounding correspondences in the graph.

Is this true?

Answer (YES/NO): YES